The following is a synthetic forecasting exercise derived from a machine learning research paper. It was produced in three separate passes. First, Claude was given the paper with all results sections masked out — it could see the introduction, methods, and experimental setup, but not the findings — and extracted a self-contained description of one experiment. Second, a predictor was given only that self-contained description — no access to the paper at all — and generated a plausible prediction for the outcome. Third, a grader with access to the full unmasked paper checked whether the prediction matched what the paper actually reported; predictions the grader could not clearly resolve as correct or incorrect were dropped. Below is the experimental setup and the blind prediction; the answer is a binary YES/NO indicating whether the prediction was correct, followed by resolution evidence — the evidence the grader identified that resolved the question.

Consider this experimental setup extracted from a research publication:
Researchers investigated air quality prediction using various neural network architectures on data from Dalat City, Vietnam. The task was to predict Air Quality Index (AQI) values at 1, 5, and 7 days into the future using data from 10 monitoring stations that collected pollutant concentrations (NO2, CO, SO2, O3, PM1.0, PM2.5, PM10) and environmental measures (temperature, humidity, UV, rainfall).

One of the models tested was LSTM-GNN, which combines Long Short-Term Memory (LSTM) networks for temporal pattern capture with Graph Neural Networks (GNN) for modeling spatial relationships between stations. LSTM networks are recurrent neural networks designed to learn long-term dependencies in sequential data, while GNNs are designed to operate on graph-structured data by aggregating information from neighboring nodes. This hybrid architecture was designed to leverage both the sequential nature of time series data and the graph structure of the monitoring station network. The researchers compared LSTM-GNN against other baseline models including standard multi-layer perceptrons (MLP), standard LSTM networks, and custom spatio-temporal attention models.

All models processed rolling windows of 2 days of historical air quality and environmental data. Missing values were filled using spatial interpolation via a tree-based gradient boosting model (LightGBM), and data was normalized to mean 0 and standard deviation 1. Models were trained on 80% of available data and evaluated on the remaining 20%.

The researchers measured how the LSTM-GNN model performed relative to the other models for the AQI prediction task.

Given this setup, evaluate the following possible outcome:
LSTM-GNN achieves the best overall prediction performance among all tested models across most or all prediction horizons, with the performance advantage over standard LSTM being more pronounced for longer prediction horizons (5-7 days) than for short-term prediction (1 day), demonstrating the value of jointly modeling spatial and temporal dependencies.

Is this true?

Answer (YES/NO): NO